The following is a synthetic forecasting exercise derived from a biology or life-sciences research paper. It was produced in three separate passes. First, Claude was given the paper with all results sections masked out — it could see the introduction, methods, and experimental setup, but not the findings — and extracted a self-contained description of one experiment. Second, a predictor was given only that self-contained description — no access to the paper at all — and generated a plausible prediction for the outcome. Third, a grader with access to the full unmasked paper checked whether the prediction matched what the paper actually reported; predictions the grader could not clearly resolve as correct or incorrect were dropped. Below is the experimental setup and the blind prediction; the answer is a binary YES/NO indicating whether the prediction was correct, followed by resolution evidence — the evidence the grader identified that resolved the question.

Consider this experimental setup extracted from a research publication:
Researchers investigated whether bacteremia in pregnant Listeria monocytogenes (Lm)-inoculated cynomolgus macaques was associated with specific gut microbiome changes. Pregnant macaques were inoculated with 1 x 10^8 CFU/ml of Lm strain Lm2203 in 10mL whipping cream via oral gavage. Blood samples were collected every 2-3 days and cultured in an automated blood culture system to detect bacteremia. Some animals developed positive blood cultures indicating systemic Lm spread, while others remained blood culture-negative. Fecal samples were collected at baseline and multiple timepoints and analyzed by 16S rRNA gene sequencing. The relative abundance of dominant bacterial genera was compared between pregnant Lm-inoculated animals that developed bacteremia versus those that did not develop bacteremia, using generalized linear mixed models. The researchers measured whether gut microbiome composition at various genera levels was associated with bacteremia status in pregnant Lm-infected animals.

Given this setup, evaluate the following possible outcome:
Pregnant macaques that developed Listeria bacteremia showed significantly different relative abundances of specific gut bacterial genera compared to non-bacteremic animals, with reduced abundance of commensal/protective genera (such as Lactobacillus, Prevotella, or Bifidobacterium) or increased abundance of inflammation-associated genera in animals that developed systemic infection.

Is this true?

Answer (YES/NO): NO